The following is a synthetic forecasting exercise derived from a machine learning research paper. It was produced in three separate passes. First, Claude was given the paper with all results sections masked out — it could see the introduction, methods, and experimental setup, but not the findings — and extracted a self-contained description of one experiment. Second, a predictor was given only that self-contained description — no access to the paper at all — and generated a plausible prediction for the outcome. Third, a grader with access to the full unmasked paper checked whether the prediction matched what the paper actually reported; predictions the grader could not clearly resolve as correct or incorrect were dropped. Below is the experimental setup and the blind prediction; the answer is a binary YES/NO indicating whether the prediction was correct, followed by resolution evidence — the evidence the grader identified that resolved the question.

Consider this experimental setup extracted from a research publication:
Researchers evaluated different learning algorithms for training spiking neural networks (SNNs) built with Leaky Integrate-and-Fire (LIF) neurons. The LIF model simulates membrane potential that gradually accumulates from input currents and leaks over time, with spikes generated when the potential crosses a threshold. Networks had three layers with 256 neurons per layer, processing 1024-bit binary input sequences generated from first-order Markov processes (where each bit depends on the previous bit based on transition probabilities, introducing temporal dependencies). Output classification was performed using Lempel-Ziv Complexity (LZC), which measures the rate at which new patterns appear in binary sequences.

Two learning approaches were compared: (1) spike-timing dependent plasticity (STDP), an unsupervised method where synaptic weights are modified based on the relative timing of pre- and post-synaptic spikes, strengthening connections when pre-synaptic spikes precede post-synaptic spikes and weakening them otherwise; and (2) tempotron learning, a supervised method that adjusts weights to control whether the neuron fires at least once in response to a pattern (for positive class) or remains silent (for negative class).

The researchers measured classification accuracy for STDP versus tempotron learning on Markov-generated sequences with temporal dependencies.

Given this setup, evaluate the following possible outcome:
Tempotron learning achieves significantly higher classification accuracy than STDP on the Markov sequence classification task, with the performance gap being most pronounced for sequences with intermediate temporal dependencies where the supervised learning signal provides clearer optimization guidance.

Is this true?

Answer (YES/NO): NO